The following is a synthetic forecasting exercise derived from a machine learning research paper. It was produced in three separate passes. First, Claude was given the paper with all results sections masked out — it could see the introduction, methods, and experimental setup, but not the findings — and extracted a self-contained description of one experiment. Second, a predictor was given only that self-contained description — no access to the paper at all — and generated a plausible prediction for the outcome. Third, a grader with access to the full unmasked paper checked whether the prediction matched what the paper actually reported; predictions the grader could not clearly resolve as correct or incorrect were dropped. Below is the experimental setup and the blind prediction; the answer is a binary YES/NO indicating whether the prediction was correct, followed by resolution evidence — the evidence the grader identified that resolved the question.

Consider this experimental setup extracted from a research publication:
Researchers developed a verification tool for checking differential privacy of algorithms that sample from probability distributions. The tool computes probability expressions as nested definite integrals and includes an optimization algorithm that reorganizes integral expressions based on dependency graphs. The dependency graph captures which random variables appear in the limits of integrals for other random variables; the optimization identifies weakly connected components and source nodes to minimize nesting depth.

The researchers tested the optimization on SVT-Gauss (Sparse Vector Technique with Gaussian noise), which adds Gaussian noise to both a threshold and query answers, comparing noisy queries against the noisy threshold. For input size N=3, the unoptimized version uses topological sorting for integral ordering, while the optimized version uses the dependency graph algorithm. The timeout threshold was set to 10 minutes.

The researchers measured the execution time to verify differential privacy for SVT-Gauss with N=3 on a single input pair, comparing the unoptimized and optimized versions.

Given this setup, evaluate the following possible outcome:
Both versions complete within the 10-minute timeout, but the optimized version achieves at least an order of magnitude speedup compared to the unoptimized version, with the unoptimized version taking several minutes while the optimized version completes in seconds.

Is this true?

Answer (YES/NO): NO